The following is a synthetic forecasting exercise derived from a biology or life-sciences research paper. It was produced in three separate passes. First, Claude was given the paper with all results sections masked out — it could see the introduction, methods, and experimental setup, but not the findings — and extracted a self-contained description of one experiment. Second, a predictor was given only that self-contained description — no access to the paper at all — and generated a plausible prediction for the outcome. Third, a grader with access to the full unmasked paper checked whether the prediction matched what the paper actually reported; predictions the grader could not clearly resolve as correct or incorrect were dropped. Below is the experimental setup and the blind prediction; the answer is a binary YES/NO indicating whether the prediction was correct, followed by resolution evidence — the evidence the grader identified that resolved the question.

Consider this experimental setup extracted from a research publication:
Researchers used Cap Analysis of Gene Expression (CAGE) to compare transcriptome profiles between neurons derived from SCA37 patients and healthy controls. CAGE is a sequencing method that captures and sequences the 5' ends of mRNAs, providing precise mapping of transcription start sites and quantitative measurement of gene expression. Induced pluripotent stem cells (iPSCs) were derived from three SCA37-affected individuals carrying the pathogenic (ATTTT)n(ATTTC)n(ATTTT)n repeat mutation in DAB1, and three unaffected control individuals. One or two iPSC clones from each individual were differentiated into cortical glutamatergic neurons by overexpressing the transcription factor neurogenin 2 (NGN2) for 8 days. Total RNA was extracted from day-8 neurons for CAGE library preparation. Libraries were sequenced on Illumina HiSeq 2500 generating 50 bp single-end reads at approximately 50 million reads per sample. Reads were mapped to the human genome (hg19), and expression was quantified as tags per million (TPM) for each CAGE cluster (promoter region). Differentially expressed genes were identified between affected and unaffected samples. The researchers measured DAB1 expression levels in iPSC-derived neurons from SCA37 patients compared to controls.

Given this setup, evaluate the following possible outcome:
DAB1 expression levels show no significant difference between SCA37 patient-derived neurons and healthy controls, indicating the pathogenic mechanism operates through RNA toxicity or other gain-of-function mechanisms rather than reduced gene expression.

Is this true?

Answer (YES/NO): NO